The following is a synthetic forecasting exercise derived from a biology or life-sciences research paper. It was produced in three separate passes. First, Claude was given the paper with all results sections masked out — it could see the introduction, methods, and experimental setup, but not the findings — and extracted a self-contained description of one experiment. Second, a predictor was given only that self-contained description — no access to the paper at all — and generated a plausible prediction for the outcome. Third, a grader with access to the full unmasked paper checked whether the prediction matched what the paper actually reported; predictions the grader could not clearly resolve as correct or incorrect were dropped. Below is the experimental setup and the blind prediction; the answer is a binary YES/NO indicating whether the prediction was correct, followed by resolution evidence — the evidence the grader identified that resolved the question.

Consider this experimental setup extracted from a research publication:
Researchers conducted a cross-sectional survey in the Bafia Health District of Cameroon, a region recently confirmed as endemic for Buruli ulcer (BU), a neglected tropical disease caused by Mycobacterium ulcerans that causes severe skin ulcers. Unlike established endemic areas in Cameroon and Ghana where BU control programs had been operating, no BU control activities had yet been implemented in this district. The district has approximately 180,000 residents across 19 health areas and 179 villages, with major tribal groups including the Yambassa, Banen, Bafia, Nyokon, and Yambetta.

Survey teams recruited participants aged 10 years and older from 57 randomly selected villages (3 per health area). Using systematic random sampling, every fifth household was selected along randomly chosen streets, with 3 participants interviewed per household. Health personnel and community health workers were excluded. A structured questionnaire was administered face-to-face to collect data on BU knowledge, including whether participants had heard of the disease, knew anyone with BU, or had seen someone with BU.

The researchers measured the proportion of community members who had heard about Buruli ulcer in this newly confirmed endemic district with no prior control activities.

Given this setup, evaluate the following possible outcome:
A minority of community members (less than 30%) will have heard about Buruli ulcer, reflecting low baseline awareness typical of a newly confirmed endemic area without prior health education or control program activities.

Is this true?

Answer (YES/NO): NO